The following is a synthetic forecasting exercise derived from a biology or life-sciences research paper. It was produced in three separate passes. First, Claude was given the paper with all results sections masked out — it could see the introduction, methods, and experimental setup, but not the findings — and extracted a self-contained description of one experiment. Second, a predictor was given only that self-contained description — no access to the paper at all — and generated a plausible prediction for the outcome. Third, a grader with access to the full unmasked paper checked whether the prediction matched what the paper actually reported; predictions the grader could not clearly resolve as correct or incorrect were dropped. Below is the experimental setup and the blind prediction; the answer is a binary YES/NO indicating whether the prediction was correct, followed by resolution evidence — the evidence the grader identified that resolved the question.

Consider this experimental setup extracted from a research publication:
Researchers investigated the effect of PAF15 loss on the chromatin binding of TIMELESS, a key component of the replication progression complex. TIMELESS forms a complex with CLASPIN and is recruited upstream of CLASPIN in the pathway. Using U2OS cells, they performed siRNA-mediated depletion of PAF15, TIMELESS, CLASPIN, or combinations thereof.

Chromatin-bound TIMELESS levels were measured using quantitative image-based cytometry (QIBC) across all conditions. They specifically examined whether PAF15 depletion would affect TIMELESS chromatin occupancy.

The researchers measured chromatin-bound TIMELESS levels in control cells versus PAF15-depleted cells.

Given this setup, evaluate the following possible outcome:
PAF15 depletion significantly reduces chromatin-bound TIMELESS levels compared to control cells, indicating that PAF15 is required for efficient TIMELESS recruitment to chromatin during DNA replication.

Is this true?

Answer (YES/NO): NO